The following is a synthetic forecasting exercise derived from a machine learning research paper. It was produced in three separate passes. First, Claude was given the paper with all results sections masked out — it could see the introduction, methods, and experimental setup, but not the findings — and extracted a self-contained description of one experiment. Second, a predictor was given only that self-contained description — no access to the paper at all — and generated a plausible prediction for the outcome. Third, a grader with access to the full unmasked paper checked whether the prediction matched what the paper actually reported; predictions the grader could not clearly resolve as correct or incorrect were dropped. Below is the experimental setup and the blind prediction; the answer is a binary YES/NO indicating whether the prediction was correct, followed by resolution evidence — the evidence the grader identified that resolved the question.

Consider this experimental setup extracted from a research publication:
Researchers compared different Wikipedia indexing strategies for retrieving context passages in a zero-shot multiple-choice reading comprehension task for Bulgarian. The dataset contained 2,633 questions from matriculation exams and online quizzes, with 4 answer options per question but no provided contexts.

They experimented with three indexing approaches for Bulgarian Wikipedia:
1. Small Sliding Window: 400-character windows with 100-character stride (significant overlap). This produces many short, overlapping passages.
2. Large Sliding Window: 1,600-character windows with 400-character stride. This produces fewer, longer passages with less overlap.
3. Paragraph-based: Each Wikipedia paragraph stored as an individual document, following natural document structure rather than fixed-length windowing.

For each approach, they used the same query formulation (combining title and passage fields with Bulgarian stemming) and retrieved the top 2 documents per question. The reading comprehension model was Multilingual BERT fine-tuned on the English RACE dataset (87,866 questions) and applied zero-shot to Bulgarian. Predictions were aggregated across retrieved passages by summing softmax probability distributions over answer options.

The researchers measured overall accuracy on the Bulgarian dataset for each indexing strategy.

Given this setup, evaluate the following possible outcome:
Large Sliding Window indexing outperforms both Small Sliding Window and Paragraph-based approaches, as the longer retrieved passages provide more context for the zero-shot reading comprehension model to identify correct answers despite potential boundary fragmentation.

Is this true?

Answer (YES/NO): NO